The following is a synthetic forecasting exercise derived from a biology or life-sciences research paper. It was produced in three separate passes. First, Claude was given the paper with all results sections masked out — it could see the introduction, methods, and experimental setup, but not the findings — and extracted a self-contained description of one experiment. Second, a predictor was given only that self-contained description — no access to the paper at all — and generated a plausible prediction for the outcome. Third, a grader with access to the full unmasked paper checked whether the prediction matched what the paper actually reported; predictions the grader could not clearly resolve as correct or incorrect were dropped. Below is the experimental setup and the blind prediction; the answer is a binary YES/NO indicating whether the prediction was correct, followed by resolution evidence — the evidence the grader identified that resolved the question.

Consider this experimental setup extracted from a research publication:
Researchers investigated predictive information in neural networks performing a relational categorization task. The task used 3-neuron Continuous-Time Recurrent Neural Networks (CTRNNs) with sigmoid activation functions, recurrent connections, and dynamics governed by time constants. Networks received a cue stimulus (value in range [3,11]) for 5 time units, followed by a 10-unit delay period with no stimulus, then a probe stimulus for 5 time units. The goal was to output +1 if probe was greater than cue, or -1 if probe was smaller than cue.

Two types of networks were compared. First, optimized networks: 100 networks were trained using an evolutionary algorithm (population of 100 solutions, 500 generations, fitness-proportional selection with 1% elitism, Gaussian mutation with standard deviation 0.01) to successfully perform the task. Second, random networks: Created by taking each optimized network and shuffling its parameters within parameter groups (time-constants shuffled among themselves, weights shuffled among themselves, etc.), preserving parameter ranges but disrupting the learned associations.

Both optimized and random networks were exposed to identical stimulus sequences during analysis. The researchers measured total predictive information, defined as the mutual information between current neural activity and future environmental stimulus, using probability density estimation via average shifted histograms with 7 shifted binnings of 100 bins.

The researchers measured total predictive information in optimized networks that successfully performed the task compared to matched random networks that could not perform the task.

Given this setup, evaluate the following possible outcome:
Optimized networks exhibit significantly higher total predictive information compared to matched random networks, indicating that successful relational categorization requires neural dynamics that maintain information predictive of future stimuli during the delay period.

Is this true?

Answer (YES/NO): NO